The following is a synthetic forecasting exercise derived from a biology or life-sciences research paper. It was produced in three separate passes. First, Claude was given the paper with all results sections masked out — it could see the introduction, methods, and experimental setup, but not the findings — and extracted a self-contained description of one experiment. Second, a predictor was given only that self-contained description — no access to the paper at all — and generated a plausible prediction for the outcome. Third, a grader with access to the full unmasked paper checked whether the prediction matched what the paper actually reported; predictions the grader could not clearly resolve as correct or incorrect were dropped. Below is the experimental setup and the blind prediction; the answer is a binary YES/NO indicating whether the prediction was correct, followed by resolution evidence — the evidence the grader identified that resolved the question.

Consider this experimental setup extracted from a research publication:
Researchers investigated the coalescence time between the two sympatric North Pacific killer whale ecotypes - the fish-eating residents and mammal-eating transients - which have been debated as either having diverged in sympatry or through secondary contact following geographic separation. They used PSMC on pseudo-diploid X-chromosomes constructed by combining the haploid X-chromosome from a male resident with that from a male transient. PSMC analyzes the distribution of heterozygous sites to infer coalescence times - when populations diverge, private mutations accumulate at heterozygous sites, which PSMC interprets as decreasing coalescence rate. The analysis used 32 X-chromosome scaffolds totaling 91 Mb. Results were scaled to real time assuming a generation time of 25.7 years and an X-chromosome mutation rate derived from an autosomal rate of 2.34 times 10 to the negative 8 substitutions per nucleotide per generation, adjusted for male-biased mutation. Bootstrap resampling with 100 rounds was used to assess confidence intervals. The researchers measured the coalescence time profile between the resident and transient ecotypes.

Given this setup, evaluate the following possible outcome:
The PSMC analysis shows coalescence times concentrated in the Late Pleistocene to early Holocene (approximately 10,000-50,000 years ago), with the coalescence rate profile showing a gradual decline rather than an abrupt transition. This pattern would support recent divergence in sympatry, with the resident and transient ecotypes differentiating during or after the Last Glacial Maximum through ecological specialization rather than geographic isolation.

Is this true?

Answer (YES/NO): NO